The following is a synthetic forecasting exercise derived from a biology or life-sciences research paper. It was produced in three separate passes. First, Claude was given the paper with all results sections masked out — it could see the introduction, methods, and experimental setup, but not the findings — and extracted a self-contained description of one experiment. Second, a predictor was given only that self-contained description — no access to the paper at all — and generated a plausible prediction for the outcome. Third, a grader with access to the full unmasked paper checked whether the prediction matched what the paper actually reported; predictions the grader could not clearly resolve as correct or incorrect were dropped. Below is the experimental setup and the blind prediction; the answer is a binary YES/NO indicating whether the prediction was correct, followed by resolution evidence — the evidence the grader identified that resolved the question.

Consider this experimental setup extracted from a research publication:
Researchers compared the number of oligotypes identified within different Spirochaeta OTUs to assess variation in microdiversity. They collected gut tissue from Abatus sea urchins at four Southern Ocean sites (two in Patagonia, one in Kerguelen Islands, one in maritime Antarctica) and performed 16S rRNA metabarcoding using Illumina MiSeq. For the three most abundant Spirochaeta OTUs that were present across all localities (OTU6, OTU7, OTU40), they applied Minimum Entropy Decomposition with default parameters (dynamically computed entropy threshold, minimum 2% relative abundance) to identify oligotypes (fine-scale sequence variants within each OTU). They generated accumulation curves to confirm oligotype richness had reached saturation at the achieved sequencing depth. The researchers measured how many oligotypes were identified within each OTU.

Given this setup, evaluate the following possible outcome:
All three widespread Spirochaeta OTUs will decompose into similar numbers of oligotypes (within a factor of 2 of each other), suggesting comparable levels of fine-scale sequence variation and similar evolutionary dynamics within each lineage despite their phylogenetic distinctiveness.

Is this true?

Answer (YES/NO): YES